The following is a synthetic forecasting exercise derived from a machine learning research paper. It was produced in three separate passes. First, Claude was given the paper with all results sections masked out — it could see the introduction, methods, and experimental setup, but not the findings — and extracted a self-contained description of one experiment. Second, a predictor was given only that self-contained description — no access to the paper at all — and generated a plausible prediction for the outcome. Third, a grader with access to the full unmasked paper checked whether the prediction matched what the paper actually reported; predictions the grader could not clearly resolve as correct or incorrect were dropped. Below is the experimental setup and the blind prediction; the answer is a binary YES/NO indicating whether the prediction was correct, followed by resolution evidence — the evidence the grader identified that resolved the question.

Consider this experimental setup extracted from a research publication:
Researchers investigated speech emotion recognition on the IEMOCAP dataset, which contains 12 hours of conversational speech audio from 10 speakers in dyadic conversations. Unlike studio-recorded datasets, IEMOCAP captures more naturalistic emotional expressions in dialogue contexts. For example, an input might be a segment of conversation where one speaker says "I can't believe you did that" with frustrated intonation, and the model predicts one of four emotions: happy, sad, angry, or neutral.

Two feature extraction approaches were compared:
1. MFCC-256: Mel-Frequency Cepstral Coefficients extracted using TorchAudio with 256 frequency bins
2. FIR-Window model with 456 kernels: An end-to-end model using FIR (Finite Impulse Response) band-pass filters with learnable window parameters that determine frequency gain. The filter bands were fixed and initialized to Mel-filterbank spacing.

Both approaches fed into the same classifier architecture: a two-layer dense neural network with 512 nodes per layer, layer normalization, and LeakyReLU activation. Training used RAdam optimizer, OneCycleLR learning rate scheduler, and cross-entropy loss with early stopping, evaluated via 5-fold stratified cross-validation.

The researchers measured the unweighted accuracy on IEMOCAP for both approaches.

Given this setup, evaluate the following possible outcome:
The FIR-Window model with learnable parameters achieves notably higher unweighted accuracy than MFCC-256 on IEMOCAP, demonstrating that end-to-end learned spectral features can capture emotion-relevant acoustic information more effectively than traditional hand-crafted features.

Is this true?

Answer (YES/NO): NO